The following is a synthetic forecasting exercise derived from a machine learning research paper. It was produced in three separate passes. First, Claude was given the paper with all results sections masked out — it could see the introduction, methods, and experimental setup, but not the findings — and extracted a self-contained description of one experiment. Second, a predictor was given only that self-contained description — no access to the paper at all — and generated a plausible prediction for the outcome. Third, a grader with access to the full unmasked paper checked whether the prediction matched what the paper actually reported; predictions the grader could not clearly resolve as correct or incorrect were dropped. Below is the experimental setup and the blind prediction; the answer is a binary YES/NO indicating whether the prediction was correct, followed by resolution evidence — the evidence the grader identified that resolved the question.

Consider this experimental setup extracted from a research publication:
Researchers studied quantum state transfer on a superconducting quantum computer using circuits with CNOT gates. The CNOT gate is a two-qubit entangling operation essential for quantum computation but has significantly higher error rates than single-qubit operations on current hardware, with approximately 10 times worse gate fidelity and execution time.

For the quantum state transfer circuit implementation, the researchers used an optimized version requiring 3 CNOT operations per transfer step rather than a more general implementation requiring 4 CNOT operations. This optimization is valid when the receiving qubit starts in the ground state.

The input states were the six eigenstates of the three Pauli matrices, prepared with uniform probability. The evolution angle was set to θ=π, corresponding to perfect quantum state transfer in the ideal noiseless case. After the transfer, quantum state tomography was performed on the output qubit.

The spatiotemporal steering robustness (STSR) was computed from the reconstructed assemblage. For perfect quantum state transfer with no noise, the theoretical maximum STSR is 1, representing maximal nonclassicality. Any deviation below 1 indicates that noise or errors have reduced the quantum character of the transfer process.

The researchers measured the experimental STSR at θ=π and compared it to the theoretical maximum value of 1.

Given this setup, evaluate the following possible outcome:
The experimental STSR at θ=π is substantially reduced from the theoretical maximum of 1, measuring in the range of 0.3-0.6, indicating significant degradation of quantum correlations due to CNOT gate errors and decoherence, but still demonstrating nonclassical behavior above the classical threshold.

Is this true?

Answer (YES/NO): NO